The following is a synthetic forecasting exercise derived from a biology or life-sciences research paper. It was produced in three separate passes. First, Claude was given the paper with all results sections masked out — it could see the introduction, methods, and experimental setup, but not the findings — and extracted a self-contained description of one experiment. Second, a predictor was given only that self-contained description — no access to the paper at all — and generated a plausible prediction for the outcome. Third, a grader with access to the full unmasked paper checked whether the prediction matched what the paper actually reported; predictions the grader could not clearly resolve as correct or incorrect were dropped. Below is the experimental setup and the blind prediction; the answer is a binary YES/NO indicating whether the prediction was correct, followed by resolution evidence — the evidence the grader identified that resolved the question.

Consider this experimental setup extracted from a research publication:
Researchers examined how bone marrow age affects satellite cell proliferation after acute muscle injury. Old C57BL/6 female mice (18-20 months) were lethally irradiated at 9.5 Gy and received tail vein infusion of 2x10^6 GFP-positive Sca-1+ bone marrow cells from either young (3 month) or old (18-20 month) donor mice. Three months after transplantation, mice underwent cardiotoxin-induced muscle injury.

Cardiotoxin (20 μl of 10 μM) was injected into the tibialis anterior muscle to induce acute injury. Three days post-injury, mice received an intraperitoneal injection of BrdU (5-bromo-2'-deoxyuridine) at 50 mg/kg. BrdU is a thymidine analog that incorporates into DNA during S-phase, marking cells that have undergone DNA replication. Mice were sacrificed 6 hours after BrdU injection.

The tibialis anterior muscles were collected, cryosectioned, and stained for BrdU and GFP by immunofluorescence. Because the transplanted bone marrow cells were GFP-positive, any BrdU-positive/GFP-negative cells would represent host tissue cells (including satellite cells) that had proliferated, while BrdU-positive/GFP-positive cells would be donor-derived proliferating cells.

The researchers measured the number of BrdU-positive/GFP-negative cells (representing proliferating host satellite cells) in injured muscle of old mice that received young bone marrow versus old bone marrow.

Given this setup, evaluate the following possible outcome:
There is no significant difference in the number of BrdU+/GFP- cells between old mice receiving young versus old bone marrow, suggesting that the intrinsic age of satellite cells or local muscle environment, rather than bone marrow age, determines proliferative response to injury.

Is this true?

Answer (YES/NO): NO